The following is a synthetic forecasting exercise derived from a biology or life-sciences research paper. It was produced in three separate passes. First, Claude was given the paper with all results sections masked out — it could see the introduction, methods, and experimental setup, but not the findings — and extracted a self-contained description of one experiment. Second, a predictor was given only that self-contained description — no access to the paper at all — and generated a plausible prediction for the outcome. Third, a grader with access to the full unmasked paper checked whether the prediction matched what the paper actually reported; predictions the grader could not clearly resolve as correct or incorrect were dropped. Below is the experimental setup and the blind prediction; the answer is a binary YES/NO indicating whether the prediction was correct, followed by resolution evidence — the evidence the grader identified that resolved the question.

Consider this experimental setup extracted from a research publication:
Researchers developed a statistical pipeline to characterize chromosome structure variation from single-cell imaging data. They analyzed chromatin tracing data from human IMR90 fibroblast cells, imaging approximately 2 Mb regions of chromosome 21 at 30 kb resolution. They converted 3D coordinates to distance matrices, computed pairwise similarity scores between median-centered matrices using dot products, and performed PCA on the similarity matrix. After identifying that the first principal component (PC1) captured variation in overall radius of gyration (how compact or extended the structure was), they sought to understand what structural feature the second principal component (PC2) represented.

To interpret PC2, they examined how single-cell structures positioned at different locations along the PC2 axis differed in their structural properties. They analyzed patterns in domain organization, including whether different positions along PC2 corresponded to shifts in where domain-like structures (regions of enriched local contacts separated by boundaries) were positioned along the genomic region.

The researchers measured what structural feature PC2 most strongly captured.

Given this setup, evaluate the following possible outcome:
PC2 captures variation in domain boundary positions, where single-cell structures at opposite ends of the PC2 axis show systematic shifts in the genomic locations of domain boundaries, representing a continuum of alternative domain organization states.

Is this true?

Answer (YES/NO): YES